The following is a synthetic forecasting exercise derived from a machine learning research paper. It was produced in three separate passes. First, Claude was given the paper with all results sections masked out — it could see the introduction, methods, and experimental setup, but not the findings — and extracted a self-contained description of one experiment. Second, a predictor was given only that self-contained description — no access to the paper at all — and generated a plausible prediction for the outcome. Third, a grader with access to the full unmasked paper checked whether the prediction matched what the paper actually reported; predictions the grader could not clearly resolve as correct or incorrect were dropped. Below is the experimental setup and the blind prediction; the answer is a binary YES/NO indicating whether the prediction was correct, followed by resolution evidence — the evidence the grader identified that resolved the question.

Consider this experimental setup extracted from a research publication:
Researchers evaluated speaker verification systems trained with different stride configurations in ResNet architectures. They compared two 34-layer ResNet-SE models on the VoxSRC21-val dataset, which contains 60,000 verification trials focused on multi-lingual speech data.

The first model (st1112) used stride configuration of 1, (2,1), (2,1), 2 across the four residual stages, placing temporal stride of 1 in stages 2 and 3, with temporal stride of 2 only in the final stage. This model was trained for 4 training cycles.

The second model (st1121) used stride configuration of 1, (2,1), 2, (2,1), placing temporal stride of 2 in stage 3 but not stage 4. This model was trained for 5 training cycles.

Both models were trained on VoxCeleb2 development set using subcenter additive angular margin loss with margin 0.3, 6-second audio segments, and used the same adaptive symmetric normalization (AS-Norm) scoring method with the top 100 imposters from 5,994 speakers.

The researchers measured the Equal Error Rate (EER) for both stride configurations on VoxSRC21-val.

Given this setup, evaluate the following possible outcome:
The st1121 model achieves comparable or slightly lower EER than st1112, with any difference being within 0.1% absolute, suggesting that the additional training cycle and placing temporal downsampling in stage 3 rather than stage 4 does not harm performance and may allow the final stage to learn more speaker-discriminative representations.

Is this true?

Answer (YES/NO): NO